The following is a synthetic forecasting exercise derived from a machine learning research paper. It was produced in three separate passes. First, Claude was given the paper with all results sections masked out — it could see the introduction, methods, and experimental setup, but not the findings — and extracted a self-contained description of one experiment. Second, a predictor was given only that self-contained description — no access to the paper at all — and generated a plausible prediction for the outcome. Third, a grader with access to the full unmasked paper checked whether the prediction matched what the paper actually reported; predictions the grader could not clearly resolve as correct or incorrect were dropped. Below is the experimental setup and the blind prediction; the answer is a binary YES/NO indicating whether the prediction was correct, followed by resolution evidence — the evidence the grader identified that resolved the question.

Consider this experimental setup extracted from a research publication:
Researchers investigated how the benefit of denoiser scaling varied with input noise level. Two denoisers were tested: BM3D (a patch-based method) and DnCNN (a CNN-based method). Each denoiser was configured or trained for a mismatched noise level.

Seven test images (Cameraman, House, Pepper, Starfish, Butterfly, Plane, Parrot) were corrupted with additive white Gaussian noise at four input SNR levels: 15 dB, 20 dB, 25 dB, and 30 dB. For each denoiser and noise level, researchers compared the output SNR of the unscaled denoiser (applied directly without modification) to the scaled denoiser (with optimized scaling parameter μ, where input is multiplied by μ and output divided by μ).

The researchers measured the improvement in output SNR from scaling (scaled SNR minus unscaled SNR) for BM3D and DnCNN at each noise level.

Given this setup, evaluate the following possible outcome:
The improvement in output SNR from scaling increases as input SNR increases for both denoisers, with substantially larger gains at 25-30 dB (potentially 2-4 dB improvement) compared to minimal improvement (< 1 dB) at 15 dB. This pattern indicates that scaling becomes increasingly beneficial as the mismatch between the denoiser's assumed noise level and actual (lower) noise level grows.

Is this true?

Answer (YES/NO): NO